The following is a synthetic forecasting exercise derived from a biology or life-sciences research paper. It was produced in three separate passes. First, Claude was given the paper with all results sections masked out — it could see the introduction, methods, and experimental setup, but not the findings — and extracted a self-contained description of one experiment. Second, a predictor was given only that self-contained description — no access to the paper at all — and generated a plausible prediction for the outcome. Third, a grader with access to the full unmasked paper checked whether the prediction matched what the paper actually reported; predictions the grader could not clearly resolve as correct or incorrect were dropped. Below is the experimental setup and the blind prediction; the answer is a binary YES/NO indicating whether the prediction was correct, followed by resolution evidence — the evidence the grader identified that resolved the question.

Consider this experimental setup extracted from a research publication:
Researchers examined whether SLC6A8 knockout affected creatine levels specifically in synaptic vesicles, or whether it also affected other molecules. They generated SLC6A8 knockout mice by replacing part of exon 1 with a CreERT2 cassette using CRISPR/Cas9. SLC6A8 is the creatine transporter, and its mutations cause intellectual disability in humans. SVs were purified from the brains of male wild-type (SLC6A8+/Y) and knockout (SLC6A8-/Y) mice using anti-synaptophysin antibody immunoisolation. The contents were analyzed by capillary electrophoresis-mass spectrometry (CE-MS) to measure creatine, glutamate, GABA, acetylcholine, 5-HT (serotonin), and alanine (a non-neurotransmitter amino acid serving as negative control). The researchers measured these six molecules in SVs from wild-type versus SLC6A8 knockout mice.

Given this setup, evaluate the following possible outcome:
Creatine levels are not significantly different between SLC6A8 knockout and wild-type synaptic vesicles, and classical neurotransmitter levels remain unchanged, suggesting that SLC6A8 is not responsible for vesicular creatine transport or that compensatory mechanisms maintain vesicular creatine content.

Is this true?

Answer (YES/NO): NO